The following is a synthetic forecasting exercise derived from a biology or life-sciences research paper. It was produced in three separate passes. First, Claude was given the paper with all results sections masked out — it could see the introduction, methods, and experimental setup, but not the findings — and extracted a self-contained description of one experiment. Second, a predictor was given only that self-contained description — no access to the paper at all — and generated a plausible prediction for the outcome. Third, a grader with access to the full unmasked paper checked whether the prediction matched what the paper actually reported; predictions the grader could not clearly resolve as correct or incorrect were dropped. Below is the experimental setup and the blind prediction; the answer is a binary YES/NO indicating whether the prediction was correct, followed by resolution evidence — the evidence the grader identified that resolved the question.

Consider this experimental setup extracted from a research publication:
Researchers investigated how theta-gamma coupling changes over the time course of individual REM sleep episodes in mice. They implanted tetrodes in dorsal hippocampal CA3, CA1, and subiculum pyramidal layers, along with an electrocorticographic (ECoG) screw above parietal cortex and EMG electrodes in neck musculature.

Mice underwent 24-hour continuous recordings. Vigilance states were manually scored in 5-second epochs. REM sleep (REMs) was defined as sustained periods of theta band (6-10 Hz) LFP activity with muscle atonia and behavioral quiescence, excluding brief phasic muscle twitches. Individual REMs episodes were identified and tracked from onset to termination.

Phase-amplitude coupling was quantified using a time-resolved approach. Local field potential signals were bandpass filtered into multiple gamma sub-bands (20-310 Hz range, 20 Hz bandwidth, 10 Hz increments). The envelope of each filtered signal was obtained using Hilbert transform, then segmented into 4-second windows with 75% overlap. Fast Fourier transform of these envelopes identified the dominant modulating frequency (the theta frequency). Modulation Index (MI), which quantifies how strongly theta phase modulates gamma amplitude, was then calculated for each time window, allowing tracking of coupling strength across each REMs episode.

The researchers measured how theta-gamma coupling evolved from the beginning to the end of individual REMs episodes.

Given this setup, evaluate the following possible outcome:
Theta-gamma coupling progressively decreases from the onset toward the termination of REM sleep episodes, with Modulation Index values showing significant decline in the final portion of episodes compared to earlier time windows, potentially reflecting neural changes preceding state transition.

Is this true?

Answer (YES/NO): NO